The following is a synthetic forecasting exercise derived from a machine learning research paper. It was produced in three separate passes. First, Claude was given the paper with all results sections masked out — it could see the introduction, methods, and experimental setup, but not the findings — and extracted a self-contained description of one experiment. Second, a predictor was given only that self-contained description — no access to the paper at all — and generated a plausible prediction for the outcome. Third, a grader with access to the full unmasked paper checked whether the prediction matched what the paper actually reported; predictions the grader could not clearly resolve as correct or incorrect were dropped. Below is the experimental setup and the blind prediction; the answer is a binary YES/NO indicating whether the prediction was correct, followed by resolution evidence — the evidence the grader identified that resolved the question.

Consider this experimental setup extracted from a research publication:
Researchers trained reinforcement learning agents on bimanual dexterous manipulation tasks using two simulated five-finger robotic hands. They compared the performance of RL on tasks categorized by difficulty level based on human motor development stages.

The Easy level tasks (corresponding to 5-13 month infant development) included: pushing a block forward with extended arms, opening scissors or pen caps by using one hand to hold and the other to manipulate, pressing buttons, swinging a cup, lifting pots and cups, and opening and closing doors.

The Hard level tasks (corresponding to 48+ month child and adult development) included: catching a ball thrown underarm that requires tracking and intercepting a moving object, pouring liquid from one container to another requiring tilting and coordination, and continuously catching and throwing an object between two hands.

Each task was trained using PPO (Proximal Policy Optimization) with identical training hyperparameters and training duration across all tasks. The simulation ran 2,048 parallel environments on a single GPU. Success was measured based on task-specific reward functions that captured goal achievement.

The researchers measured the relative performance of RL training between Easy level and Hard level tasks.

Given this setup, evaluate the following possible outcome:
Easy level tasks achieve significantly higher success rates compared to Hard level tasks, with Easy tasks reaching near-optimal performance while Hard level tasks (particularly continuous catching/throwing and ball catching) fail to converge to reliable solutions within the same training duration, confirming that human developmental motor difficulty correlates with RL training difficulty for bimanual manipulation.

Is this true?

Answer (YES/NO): NO